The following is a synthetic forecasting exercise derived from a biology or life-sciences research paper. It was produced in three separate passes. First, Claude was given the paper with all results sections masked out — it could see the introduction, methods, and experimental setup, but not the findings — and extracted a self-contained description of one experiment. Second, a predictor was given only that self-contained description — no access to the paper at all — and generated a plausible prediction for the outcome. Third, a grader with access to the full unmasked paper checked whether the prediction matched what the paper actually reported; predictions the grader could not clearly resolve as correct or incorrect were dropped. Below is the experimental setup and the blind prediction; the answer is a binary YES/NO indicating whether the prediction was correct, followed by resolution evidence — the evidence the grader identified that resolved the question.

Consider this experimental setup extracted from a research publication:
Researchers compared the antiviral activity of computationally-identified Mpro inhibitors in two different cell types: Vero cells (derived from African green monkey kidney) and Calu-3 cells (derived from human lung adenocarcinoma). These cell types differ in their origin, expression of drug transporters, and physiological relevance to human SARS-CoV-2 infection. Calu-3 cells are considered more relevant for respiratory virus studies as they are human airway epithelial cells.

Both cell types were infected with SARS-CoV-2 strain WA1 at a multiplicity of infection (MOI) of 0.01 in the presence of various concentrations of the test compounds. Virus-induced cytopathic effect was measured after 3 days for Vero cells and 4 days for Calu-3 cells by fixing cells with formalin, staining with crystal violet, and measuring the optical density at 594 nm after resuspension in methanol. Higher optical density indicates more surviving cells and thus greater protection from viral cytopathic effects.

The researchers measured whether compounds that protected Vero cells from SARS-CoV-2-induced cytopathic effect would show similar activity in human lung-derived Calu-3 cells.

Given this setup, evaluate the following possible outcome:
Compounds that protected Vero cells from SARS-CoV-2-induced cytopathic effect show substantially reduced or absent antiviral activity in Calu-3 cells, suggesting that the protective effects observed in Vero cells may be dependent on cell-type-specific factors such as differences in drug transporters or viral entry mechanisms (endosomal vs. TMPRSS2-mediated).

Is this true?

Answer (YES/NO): NO